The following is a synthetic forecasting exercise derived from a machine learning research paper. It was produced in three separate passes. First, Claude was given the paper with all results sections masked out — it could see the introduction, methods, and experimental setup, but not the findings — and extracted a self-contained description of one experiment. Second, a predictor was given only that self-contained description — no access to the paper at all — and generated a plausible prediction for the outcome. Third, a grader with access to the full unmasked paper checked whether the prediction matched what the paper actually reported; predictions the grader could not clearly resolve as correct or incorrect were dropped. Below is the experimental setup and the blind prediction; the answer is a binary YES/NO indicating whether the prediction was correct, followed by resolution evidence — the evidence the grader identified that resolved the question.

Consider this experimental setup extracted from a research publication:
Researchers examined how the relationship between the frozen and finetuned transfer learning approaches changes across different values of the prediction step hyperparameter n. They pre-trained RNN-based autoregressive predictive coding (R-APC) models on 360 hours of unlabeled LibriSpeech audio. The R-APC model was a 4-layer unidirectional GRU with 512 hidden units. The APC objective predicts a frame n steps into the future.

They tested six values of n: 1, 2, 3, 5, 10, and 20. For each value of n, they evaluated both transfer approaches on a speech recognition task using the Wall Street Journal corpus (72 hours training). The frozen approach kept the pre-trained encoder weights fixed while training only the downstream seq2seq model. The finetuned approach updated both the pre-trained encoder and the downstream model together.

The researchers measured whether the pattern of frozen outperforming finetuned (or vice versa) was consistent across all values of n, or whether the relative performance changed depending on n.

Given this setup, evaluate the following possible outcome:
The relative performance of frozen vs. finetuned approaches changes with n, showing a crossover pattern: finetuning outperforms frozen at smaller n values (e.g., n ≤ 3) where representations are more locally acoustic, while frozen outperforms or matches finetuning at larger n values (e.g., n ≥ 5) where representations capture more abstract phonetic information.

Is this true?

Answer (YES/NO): NO